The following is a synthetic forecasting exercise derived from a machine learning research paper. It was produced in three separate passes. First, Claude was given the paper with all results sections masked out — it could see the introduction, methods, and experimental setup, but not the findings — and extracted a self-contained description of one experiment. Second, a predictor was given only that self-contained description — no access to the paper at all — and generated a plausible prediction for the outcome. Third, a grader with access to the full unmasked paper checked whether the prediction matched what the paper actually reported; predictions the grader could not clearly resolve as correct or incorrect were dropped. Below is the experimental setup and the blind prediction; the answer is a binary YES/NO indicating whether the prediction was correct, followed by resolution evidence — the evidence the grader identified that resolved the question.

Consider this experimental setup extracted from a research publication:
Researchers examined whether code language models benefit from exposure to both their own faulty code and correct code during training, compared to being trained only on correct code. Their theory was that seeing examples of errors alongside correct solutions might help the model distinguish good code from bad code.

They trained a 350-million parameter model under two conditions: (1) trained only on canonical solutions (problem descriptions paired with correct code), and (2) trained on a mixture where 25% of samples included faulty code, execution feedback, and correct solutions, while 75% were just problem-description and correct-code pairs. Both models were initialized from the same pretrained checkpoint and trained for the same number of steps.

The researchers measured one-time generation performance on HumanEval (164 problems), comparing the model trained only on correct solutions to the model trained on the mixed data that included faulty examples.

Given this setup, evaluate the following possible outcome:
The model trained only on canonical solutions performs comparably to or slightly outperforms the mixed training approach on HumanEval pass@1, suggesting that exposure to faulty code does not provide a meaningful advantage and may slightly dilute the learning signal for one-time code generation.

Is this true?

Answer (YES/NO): NO